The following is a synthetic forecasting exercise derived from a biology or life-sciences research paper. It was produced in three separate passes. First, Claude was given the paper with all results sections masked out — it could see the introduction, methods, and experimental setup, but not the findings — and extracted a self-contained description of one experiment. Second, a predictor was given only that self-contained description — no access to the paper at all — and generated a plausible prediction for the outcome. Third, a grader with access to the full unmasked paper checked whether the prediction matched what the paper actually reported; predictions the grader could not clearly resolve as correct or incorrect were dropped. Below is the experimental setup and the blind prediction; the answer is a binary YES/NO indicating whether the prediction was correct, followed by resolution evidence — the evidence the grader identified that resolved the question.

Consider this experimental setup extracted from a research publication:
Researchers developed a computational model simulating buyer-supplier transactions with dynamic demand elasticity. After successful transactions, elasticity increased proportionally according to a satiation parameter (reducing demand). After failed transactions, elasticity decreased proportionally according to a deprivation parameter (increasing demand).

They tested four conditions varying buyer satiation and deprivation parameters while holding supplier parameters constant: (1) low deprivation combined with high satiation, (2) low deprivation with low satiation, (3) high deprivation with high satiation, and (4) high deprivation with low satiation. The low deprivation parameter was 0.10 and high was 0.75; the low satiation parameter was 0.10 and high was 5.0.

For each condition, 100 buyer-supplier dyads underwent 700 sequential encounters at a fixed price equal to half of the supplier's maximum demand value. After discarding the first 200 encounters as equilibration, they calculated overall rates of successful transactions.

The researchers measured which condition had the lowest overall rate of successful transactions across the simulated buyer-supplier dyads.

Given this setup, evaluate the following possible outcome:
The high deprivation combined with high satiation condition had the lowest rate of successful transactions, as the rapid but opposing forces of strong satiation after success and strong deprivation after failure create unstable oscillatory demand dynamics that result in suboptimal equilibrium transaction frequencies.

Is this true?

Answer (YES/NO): NO